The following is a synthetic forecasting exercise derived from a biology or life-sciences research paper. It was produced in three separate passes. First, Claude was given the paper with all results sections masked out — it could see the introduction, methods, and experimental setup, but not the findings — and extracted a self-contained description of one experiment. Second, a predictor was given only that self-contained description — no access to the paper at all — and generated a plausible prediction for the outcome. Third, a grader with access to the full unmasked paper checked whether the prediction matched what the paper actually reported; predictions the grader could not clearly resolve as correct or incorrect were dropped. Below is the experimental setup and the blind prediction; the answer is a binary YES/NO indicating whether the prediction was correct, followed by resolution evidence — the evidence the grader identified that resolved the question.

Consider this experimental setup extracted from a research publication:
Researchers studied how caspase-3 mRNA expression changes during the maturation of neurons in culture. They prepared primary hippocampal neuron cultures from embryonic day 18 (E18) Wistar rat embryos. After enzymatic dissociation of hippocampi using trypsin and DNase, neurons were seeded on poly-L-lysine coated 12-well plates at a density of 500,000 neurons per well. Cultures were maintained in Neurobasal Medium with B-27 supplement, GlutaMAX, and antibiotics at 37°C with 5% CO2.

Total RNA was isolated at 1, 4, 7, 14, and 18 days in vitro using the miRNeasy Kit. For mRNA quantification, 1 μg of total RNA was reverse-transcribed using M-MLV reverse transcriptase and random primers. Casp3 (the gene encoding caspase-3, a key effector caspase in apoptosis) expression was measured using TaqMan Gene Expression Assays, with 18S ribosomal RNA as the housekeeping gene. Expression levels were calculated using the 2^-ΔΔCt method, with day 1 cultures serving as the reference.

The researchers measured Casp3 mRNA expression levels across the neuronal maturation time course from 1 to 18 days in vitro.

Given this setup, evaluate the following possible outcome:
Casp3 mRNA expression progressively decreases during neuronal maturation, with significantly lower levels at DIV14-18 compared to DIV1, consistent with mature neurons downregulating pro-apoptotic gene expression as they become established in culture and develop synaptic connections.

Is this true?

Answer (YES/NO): NO